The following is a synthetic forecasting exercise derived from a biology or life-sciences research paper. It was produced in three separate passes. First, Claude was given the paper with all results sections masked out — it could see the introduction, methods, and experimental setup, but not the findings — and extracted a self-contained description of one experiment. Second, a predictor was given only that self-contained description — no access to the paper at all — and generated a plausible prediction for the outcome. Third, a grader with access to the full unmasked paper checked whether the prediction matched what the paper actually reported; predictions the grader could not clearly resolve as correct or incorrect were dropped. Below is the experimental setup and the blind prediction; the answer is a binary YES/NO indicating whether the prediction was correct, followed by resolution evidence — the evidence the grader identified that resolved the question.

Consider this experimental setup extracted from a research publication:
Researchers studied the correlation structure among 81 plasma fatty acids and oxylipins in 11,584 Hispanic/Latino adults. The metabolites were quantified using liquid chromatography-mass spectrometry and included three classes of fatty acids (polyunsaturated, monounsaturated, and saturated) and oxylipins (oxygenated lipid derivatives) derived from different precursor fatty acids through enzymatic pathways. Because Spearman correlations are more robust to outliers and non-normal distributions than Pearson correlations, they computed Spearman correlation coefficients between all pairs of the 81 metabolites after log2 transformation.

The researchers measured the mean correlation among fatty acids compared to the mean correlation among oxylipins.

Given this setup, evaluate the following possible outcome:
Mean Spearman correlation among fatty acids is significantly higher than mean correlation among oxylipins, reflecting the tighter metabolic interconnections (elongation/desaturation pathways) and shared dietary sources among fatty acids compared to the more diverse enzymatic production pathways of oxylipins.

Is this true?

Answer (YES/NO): YES